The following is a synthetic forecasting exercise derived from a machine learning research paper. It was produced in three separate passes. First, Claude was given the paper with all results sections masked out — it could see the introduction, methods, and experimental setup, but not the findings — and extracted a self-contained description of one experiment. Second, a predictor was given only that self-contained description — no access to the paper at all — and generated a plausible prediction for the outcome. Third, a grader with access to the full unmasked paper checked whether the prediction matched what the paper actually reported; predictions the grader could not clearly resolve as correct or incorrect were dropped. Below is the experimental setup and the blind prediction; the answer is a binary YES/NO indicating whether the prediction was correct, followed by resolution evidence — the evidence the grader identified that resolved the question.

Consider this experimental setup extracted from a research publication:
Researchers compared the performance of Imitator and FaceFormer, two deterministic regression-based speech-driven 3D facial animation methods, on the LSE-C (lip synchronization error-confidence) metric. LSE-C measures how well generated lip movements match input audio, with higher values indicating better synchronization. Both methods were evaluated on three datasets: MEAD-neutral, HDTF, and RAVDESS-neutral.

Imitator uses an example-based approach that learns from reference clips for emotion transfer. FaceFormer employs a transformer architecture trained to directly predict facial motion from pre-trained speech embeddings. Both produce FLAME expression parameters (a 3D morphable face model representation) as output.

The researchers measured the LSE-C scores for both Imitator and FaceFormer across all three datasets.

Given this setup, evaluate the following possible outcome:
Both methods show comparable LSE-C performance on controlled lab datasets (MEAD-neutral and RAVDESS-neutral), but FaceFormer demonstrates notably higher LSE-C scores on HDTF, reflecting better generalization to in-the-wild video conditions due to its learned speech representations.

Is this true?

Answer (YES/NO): NO